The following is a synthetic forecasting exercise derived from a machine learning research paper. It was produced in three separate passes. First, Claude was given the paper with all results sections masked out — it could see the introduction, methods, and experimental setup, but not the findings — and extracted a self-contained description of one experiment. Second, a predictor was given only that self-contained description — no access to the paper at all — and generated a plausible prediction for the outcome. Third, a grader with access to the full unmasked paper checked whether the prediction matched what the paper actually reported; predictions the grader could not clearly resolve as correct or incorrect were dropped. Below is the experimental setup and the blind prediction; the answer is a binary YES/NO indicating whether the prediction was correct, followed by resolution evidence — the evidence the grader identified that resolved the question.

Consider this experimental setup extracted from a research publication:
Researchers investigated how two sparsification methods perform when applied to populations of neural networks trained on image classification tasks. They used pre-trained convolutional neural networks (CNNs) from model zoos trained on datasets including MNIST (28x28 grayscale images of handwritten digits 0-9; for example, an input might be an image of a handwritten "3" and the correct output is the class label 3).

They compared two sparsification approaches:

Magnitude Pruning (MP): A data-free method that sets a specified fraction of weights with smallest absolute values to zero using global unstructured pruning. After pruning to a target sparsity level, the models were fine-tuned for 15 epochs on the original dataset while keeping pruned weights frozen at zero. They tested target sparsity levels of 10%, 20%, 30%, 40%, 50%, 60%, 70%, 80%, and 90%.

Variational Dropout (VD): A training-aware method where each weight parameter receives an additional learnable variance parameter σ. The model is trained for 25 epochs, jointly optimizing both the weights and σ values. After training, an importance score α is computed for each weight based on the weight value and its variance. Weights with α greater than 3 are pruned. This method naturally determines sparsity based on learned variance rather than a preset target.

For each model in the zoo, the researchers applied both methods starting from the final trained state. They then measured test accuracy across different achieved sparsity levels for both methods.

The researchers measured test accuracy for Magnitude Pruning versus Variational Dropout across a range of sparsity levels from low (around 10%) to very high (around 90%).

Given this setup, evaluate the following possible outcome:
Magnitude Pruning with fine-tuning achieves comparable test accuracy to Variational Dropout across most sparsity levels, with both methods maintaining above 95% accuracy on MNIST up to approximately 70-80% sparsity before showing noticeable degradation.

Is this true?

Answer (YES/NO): NO